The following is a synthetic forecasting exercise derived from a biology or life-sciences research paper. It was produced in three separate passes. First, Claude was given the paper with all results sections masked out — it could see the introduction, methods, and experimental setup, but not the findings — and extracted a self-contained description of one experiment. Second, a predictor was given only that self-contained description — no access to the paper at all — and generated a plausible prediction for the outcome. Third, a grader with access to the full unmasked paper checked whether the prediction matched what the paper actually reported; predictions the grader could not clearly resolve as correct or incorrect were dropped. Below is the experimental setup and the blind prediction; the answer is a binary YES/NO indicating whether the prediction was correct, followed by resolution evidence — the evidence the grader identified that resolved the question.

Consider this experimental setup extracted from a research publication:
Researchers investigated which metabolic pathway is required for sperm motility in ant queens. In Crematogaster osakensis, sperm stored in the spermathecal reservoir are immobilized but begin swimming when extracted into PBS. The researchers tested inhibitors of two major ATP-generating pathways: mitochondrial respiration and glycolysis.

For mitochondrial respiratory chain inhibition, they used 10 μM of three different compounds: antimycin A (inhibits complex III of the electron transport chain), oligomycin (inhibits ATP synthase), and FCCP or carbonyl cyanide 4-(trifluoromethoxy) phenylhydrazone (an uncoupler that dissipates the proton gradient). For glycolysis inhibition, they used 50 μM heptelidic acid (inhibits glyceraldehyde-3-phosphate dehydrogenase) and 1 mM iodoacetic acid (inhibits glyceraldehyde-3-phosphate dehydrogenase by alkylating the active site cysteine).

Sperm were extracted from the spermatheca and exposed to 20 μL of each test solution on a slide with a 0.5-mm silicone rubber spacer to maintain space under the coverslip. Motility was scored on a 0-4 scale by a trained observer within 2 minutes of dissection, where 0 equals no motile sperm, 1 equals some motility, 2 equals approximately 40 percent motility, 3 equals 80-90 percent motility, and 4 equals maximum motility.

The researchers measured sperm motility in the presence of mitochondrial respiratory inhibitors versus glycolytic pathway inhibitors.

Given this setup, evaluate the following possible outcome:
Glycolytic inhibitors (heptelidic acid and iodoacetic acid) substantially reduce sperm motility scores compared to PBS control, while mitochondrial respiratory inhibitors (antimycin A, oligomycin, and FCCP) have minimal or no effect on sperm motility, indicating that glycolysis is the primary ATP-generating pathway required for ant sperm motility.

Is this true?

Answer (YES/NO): NO